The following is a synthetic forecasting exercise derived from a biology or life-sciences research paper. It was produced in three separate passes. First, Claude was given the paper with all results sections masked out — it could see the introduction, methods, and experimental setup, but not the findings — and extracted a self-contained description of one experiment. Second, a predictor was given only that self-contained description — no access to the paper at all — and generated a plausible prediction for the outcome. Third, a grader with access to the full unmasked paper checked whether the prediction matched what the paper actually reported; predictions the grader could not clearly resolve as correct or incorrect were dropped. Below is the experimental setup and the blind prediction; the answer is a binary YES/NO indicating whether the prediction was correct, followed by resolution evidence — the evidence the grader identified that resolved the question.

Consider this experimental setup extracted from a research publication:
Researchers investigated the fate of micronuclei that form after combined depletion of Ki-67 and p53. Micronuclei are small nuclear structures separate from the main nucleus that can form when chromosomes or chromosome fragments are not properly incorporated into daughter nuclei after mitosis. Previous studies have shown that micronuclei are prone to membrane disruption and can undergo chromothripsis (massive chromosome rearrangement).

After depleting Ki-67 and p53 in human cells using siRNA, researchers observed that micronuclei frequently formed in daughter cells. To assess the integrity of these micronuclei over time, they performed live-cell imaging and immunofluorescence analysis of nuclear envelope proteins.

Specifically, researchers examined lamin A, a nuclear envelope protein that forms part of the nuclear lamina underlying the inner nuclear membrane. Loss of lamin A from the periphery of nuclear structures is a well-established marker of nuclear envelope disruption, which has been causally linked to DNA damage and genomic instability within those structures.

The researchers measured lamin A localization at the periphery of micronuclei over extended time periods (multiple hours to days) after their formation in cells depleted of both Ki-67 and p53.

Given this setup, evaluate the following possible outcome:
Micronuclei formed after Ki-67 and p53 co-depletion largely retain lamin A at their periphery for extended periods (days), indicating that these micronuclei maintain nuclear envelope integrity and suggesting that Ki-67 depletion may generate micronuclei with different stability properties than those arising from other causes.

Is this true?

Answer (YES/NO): NO